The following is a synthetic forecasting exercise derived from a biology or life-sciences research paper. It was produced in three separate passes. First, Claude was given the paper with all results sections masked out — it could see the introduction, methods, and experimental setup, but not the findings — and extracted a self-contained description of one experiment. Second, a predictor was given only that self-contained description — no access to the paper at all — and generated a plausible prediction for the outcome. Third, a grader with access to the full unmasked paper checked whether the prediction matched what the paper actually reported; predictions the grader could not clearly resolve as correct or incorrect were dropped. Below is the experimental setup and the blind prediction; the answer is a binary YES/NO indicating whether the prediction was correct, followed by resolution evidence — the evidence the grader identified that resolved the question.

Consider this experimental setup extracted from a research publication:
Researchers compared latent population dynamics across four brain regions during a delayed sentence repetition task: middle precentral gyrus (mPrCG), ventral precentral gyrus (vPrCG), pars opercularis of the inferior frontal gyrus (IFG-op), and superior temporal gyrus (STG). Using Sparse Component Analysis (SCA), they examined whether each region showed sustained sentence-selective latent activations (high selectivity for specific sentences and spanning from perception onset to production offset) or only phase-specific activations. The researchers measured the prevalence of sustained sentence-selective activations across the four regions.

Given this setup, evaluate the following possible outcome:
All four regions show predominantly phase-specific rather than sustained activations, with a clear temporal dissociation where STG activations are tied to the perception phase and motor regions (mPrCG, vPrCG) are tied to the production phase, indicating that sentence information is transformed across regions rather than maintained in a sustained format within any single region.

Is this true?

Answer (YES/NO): NO